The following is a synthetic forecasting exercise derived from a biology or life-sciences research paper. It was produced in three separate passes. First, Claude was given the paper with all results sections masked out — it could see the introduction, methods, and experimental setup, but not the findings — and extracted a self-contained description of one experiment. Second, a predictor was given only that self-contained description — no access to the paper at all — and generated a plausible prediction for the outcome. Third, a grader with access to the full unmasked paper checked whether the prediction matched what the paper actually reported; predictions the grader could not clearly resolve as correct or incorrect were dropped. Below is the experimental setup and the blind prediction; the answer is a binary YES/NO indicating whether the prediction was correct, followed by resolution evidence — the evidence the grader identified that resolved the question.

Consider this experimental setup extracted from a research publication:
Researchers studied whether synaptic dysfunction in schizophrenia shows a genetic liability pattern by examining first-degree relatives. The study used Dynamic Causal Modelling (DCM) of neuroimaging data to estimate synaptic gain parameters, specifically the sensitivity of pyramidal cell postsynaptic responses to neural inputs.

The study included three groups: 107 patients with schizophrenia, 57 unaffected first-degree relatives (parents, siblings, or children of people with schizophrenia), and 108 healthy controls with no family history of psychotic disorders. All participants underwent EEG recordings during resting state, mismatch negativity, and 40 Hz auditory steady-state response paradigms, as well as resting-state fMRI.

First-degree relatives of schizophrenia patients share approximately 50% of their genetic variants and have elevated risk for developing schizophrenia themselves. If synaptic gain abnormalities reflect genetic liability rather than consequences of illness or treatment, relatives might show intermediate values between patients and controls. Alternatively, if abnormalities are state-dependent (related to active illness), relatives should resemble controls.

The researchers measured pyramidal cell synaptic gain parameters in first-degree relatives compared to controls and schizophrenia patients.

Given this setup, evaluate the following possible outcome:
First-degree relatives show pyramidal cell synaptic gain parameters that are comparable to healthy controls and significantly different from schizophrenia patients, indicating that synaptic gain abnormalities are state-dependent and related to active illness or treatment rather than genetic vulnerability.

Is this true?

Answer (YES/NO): NO